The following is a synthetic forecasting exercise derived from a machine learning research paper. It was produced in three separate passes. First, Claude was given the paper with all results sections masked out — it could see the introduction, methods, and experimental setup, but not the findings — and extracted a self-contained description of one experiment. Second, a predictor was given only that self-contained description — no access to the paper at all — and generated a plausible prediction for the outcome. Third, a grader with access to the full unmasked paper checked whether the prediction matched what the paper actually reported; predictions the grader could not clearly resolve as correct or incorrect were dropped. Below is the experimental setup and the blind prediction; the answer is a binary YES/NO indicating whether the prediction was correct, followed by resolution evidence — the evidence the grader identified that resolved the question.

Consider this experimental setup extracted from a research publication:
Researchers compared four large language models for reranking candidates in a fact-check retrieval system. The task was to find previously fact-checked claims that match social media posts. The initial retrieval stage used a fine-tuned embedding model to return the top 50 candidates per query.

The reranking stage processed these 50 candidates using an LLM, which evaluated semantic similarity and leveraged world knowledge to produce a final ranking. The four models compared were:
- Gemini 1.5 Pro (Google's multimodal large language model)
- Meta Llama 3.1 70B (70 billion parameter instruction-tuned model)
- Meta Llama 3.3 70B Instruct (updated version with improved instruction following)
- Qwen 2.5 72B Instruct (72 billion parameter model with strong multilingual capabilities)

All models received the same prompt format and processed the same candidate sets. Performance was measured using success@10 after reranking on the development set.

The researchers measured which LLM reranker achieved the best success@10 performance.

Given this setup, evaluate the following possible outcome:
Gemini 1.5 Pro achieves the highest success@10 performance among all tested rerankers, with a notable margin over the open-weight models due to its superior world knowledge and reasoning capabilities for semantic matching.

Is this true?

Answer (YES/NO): NO